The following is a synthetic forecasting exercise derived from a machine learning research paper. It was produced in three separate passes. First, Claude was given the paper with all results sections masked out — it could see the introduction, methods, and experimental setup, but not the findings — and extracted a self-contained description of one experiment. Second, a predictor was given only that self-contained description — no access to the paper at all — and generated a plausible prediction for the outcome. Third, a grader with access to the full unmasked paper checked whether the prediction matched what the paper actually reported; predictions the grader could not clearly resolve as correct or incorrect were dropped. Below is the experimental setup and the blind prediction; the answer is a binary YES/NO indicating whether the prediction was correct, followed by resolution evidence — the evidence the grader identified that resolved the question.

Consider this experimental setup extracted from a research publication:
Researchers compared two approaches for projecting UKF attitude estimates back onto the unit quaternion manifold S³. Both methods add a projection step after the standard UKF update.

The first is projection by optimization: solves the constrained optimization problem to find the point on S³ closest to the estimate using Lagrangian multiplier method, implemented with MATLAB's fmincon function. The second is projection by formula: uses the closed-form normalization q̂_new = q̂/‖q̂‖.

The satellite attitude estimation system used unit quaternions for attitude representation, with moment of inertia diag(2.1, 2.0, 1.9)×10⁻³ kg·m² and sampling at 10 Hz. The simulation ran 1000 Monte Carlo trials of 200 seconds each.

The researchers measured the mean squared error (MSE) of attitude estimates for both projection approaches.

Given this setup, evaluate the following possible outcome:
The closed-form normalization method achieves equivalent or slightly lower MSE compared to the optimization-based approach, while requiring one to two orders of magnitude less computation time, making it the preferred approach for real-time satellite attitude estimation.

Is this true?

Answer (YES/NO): NO